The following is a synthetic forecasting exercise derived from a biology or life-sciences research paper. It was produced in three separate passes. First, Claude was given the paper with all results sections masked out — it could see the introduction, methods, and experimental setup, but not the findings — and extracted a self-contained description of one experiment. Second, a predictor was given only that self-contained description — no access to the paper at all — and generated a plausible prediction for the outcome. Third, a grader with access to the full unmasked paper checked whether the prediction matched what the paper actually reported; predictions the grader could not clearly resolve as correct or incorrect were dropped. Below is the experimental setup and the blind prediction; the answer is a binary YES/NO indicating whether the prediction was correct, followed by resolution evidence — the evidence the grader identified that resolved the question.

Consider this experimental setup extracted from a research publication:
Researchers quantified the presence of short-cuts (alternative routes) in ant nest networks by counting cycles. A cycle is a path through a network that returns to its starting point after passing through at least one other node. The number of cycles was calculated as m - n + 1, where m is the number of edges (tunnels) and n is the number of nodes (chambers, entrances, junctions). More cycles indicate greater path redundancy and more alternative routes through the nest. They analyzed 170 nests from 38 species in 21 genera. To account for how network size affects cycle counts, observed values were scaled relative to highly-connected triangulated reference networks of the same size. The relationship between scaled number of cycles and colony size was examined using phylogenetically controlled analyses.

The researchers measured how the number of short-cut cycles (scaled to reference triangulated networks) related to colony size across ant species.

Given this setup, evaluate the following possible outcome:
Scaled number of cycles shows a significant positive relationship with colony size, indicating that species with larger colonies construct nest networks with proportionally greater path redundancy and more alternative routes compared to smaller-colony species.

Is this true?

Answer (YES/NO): NO